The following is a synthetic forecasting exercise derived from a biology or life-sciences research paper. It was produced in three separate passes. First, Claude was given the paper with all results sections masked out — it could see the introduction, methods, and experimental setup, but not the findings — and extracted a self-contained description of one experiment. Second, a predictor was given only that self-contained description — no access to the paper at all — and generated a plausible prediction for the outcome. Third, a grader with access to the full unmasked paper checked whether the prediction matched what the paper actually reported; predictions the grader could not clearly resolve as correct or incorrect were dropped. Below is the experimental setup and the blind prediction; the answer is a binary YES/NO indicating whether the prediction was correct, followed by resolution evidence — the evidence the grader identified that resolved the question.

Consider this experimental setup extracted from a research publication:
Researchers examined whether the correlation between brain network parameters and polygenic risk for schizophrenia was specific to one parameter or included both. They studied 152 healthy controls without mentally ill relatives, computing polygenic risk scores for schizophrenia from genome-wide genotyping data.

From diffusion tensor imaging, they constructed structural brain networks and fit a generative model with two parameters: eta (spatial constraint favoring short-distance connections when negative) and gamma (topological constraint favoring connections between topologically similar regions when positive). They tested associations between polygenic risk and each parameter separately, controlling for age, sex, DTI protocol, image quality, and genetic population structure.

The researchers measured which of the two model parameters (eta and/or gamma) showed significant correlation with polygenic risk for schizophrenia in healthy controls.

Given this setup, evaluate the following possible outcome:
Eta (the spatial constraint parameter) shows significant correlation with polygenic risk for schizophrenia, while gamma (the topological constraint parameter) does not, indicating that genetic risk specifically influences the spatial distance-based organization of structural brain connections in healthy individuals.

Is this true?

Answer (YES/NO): YES